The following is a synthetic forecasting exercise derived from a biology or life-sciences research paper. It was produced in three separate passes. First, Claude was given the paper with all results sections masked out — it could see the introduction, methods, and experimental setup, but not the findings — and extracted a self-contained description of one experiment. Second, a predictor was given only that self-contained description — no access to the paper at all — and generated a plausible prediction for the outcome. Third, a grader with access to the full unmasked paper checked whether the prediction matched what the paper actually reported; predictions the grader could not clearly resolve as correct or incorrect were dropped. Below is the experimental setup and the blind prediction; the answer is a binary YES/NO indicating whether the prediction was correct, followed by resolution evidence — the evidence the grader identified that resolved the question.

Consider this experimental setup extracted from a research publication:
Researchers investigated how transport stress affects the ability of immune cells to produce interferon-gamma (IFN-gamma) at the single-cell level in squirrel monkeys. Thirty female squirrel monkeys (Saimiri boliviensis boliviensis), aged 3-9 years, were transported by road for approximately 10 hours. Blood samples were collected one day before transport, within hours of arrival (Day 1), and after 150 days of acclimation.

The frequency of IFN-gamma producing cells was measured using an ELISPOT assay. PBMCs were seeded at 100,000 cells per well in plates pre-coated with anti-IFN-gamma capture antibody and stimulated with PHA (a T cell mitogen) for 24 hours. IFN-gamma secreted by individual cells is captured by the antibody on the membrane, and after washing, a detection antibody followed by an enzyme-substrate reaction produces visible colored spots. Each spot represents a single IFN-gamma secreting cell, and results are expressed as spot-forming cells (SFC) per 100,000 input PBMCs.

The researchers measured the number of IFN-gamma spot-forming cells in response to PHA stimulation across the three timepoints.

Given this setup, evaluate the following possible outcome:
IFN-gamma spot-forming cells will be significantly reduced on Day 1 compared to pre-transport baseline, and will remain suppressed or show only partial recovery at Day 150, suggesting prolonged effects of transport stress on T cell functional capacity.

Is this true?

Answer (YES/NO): NO